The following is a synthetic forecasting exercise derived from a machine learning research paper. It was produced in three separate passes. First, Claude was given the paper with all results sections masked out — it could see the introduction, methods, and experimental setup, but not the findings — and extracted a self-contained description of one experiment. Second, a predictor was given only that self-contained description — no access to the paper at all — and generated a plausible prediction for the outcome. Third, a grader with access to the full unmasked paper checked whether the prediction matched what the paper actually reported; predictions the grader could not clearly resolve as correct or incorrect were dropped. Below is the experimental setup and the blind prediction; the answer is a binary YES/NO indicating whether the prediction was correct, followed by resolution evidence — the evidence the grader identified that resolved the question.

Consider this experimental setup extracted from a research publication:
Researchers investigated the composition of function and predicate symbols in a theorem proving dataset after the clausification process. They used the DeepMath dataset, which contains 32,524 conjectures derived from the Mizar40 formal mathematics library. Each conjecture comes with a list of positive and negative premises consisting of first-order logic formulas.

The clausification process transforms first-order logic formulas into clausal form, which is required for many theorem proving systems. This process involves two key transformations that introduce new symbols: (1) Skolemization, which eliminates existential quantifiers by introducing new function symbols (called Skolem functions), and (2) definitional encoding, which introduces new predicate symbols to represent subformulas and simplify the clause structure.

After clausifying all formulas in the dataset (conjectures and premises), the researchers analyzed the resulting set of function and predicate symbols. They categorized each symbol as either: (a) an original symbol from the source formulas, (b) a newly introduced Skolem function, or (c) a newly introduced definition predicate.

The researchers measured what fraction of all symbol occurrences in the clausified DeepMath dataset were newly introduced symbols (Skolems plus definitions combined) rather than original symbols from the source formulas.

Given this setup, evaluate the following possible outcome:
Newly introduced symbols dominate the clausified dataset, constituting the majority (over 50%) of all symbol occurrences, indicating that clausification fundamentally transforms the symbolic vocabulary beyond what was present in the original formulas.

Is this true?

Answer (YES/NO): NO